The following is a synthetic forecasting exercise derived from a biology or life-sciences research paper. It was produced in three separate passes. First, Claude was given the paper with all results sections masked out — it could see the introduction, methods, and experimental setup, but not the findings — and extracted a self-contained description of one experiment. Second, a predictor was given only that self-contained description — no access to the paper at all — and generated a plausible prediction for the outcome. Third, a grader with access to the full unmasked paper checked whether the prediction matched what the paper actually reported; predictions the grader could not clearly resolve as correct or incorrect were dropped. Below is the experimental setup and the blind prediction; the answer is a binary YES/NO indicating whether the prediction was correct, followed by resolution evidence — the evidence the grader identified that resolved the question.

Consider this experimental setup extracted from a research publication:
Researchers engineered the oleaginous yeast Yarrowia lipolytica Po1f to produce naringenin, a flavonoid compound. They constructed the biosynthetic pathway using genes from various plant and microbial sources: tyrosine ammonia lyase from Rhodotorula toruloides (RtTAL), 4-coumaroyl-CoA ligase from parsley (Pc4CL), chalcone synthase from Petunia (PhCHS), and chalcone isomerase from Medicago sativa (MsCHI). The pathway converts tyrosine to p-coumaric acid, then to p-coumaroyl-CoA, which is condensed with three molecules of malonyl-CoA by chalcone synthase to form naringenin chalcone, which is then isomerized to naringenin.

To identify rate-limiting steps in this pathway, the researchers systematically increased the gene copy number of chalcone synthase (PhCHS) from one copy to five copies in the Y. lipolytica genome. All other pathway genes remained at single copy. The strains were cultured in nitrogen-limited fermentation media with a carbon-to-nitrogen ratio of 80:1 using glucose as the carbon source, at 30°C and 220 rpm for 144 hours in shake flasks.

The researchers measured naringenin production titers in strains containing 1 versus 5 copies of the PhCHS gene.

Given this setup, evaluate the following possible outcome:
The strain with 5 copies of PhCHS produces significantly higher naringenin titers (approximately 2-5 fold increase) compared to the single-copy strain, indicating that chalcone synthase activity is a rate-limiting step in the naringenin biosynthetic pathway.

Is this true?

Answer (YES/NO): YES